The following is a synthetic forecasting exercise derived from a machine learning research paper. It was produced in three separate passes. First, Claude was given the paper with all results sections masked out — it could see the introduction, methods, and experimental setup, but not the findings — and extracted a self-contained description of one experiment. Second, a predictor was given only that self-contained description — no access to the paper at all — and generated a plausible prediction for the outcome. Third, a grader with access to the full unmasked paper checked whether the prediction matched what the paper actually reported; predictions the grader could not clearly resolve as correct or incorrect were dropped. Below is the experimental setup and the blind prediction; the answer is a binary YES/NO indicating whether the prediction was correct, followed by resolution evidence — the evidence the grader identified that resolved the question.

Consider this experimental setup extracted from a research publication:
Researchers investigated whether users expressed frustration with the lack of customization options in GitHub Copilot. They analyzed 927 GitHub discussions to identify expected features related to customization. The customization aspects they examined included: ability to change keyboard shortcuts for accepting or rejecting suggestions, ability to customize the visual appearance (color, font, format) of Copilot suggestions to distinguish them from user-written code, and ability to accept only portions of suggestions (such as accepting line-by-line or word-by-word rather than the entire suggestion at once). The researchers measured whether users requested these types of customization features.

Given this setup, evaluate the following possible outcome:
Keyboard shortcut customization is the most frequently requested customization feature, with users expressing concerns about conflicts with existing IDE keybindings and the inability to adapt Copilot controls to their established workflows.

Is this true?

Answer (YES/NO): YES